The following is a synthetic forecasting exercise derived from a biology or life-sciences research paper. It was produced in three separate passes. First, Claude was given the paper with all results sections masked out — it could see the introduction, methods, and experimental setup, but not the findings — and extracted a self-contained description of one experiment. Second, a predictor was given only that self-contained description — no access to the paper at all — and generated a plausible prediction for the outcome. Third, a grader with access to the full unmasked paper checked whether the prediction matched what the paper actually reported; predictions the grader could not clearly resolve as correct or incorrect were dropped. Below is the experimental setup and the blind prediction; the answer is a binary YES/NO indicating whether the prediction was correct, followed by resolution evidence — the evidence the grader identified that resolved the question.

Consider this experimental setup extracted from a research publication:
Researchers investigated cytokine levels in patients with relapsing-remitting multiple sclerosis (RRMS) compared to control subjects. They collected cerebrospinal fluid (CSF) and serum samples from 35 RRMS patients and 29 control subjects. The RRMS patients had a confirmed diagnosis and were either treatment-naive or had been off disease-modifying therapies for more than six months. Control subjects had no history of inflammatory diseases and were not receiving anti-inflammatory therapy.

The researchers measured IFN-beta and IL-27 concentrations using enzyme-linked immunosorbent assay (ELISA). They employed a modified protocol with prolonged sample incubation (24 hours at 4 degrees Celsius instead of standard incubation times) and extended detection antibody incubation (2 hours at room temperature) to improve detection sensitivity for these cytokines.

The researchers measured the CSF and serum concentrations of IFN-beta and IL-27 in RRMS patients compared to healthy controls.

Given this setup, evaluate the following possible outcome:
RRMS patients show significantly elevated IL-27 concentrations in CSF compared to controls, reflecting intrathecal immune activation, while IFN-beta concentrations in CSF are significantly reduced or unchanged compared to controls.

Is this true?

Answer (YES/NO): NO